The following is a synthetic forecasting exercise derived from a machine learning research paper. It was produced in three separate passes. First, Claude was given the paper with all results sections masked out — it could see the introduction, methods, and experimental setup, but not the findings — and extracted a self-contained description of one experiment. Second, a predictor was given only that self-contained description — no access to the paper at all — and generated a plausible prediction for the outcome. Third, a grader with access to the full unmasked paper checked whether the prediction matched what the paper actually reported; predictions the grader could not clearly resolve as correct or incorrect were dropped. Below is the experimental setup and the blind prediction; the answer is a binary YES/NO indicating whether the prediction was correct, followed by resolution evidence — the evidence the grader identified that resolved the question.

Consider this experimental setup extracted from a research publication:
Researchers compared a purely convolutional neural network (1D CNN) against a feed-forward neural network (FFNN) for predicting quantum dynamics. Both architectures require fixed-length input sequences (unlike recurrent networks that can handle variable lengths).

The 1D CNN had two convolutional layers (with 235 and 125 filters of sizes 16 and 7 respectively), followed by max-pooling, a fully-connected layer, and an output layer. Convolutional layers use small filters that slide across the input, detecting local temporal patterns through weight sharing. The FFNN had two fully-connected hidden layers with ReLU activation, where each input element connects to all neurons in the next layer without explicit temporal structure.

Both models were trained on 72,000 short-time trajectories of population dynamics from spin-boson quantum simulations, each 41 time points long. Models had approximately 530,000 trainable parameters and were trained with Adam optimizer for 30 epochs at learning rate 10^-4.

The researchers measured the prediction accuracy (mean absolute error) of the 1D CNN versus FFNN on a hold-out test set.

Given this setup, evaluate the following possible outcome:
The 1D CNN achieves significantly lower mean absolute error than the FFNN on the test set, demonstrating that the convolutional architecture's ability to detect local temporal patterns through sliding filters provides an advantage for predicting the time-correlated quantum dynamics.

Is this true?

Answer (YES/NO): NO